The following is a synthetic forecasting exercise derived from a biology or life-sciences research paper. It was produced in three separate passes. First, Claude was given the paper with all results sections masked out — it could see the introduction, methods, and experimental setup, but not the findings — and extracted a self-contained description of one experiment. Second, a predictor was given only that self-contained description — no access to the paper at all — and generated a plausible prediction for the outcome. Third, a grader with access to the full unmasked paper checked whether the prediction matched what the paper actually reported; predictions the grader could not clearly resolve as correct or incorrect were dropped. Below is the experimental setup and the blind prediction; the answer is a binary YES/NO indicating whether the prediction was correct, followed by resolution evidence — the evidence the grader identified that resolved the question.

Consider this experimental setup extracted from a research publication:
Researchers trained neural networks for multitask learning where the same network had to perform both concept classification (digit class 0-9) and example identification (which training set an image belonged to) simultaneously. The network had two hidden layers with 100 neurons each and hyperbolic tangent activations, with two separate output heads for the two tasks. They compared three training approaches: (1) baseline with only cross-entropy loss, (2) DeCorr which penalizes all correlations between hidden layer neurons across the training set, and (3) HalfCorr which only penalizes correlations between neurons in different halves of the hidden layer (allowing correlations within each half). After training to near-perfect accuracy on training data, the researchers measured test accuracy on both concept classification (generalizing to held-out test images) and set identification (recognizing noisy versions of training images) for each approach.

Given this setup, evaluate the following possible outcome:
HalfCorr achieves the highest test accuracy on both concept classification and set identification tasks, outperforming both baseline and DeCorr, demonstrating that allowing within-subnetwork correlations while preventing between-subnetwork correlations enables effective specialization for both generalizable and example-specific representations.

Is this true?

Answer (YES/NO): NO